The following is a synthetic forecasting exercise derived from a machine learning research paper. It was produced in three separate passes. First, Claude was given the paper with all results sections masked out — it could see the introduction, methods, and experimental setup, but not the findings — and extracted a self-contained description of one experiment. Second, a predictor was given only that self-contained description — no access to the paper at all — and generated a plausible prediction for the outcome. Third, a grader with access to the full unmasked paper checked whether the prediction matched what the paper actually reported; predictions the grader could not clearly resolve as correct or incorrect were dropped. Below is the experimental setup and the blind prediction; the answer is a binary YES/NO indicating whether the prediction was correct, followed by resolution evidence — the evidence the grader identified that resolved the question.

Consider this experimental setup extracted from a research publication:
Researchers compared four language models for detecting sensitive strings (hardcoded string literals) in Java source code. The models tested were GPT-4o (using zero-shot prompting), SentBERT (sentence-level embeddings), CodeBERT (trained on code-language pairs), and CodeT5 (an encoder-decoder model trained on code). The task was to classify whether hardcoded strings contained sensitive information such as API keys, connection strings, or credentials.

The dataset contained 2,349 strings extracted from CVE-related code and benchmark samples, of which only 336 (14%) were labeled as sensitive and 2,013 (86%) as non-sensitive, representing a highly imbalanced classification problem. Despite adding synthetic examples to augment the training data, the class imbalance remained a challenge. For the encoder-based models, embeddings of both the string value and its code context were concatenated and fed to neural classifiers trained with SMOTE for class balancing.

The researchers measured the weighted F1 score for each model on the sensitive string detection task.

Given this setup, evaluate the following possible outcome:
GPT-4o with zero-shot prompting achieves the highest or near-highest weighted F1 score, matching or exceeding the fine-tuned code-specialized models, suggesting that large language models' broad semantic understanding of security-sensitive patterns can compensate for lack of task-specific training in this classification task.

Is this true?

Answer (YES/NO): NO